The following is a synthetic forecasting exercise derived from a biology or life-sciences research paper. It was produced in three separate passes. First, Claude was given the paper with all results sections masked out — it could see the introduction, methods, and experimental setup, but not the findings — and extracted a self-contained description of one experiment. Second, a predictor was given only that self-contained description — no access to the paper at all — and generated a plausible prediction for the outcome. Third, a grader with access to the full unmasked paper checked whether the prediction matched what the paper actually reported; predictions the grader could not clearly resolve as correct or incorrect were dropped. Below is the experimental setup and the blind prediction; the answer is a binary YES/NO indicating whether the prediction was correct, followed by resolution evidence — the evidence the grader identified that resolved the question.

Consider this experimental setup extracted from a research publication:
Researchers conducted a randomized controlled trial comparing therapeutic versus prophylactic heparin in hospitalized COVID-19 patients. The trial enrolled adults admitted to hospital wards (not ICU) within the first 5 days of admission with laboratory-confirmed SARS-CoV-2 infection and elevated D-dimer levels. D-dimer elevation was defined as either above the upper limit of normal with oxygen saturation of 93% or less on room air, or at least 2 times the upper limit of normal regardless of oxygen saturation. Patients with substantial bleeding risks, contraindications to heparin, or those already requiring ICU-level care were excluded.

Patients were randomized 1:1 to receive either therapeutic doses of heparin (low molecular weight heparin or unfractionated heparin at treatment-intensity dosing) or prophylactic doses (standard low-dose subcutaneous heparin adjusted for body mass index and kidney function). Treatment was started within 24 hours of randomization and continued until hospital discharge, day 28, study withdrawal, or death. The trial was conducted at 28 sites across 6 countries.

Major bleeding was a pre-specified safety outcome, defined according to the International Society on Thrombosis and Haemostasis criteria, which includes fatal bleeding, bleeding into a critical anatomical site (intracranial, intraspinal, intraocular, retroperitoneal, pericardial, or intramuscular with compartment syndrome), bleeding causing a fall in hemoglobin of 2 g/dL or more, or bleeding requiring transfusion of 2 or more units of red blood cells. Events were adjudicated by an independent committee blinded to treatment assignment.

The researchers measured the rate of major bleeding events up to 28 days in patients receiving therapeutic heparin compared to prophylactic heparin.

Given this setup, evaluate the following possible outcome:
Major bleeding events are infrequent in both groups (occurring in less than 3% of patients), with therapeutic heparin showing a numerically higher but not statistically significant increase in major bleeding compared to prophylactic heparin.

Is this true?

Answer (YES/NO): NO